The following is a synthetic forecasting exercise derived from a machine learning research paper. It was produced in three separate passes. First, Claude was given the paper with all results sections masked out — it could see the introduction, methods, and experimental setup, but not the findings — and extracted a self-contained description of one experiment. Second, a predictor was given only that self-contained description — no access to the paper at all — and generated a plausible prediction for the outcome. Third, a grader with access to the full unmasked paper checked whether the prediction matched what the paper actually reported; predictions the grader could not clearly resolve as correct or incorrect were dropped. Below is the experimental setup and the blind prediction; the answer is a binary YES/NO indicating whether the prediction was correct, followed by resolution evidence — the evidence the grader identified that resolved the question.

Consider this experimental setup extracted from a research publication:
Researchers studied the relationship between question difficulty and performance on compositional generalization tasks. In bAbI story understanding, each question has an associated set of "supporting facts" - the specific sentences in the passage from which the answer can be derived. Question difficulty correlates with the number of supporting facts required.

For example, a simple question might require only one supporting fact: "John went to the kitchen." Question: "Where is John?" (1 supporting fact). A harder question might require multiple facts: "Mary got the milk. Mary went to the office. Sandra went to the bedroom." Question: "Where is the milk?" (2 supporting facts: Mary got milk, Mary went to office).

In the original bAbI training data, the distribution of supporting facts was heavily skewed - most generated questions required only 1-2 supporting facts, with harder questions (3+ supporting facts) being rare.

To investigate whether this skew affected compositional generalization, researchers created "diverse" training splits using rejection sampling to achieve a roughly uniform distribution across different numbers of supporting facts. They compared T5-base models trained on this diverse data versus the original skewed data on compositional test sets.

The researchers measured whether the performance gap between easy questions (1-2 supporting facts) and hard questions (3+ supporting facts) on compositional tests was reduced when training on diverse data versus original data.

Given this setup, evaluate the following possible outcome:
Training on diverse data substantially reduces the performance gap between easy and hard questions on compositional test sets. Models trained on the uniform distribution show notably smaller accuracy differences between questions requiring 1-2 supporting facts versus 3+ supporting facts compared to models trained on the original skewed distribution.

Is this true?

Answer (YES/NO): NO